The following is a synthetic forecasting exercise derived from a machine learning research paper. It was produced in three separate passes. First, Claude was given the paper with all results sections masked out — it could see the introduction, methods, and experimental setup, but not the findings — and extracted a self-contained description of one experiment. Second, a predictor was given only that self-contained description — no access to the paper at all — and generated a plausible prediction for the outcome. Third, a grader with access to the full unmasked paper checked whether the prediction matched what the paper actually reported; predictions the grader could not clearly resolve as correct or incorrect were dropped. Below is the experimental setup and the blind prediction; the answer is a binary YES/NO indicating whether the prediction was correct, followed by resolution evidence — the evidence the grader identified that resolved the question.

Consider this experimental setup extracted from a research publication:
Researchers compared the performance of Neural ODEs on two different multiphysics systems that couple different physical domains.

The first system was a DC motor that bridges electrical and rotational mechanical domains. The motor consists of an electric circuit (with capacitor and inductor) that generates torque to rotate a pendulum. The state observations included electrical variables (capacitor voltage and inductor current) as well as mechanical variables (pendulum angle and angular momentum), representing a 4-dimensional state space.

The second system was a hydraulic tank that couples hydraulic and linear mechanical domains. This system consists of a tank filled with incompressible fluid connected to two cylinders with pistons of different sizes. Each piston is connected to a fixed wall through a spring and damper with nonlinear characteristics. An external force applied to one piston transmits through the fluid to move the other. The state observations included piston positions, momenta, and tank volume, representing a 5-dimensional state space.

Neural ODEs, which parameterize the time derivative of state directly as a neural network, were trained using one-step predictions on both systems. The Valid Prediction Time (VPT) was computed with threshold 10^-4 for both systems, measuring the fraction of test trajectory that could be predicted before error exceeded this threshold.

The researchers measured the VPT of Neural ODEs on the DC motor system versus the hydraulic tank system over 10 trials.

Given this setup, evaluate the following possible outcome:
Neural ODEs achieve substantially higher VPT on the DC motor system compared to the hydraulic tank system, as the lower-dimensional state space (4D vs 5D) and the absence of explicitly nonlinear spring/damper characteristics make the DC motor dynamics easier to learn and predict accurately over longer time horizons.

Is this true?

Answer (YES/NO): YES